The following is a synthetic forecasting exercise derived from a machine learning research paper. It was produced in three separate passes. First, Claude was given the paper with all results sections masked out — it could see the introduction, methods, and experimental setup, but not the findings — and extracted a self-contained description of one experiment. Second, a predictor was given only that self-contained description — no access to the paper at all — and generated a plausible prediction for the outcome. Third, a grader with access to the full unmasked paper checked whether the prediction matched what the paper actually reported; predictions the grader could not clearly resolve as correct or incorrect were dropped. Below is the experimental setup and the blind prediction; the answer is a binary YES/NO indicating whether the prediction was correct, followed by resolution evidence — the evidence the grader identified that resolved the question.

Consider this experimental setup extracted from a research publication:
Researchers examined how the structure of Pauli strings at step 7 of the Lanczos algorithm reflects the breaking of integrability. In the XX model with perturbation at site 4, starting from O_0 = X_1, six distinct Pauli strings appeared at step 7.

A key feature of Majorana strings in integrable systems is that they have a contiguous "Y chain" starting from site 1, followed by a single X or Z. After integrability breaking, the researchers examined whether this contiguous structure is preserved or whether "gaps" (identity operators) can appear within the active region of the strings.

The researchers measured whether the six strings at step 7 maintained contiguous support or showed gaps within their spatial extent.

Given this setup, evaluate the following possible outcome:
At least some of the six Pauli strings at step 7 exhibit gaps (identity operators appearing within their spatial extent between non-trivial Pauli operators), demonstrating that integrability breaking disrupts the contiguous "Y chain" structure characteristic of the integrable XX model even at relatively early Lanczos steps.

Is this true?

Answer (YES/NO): YES